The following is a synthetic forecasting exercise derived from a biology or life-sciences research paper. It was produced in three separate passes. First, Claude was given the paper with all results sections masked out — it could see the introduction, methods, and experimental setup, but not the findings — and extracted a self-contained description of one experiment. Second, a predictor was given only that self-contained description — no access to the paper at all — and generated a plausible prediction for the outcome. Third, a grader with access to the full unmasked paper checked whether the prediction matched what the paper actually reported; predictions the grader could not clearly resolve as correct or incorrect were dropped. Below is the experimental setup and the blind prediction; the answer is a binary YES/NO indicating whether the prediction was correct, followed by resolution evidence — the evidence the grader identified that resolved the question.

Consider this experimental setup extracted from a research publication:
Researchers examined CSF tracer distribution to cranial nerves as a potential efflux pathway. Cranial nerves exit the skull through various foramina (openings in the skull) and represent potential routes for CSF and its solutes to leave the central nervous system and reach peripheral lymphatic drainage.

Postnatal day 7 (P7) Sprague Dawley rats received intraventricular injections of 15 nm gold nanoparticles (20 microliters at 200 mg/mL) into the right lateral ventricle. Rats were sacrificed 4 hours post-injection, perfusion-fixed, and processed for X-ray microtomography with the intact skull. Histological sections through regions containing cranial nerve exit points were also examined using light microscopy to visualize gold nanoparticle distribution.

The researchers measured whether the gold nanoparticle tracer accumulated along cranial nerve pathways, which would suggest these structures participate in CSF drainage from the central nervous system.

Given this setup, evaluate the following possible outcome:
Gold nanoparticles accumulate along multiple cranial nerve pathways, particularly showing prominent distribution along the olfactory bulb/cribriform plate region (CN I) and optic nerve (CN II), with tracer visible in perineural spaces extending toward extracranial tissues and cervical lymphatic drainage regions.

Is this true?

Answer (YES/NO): NO